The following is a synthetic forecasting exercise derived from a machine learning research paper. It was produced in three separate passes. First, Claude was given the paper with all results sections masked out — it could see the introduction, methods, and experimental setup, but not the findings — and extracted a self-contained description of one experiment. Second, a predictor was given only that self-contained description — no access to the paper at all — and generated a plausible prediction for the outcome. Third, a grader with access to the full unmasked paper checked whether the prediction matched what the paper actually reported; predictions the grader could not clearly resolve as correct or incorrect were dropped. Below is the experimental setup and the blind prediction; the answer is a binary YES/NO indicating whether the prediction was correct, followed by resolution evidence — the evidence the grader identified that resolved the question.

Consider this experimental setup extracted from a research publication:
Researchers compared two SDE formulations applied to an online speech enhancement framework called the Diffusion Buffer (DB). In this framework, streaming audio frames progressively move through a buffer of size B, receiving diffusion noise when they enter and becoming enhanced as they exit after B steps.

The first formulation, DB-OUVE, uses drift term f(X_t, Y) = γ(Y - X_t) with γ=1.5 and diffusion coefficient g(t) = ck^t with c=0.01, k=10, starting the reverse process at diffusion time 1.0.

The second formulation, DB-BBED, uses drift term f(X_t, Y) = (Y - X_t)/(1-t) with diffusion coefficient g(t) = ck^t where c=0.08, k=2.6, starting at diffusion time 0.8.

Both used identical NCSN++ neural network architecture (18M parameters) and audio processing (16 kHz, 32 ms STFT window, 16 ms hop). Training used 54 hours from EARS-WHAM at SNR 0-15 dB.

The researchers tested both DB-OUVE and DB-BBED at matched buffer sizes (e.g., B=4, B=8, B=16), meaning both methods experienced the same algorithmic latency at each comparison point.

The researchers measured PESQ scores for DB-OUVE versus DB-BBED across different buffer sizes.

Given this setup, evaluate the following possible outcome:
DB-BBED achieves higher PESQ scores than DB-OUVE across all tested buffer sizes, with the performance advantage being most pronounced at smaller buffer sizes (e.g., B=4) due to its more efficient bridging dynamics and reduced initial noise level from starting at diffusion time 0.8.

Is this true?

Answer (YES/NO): NO